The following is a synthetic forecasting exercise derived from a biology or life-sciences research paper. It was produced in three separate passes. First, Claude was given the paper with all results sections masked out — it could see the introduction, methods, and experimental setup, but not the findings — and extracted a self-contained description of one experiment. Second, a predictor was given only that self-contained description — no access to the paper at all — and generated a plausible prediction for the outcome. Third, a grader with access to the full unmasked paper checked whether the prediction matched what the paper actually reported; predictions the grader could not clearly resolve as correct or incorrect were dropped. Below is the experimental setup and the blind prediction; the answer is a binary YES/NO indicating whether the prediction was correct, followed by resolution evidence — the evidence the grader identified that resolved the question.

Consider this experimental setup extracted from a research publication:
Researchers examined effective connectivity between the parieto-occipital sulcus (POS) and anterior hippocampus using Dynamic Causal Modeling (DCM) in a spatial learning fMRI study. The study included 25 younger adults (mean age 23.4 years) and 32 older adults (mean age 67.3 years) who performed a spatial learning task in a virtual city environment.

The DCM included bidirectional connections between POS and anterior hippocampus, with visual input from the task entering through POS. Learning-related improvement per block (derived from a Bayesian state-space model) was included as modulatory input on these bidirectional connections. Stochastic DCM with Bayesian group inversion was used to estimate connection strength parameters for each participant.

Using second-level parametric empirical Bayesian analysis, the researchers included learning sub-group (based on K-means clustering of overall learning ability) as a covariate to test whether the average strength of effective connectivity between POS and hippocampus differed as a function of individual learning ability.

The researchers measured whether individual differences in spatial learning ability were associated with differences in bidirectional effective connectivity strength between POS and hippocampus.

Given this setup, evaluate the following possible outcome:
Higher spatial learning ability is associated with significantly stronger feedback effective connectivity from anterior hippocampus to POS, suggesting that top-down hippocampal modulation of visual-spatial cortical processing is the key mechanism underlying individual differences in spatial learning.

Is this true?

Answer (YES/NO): NO